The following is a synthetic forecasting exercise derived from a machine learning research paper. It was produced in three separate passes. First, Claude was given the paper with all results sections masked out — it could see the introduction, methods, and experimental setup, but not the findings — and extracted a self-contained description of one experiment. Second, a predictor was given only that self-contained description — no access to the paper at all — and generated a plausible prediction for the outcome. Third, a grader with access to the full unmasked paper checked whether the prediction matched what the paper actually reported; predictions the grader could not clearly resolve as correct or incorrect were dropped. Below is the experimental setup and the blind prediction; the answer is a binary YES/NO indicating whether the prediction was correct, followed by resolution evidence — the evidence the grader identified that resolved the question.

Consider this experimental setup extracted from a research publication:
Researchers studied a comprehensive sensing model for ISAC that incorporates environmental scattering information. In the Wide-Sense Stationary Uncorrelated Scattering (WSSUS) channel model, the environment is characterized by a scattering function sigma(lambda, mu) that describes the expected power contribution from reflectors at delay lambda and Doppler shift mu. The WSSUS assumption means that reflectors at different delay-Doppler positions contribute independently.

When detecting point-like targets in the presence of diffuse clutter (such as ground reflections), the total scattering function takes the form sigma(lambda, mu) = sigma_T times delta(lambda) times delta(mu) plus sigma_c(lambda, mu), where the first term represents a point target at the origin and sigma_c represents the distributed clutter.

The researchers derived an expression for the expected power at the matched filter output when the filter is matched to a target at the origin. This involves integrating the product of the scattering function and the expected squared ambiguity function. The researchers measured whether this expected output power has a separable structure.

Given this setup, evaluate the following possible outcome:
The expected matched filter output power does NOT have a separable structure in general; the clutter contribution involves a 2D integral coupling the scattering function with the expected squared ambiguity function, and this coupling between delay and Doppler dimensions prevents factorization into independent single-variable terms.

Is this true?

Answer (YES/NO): NO